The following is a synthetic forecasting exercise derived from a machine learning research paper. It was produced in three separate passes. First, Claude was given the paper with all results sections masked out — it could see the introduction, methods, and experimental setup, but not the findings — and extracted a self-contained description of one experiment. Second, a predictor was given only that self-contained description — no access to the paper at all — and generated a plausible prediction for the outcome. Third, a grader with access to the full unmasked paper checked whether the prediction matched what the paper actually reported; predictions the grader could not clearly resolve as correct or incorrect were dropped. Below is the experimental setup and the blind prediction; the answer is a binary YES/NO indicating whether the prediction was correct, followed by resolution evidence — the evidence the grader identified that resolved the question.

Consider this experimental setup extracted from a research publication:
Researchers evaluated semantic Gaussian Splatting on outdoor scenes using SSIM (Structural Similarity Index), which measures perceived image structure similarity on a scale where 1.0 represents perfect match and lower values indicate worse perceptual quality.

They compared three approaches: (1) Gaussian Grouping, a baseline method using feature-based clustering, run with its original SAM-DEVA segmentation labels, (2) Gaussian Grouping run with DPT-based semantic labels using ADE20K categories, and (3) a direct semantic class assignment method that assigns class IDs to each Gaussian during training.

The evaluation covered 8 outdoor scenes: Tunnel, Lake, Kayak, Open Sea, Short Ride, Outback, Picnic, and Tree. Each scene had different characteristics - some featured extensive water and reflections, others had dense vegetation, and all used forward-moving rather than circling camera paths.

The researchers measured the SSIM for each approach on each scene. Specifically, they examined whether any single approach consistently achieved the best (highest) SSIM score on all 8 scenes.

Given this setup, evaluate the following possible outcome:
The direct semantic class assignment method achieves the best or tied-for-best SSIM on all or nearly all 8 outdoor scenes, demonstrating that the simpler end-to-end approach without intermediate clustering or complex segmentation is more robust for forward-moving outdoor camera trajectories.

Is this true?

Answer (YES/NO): NO